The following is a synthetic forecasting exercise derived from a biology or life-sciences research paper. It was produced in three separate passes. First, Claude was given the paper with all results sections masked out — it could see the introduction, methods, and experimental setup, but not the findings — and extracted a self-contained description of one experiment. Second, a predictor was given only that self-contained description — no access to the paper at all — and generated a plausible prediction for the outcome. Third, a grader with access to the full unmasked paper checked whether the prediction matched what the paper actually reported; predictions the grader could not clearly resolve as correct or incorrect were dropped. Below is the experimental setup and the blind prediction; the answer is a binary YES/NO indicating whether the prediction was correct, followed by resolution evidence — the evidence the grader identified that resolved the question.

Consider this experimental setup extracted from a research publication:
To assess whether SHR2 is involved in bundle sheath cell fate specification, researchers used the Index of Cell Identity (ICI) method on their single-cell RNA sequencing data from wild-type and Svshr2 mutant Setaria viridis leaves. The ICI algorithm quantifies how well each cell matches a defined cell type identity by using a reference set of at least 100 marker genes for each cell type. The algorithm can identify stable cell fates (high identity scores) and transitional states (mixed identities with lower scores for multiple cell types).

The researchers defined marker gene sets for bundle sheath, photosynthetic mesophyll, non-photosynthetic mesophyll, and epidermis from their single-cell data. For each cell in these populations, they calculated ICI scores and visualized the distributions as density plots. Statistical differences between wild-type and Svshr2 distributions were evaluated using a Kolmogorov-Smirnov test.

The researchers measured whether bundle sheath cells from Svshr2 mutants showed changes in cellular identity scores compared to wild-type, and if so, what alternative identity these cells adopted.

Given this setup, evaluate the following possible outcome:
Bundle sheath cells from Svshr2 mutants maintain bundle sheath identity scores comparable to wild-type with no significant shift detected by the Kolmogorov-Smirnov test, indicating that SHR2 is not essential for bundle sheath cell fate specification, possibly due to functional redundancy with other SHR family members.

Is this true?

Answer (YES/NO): NO